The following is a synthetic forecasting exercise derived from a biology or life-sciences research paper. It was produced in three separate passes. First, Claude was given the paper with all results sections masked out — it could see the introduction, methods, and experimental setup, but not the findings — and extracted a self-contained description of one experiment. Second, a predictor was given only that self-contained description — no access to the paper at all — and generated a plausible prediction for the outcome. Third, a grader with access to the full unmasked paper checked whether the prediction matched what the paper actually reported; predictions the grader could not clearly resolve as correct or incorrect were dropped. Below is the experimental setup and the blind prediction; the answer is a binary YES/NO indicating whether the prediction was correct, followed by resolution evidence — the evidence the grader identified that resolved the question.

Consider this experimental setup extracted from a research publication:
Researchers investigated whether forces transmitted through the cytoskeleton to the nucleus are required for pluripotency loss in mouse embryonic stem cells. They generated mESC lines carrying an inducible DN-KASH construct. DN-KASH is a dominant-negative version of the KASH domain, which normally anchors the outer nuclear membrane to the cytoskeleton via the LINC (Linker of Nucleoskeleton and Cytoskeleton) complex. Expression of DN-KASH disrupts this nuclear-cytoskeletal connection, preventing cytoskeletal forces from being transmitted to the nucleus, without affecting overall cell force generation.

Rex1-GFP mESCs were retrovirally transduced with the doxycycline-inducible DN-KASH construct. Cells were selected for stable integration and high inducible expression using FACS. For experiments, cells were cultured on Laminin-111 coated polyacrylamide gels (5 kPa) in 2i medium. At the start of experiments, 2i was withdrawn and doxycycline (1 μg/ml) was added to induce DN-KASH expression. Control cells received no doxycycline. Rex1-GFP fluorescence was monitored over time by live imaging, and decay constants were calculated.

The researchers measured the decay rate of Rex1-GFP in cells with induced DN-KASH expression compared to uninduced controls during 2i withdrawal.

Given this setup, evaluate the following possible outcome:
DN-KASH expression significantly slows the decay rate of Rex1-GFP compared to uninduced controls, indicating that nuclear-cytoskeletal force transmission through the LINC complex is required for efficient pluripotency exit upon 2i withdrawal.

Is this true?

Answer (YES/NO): YES